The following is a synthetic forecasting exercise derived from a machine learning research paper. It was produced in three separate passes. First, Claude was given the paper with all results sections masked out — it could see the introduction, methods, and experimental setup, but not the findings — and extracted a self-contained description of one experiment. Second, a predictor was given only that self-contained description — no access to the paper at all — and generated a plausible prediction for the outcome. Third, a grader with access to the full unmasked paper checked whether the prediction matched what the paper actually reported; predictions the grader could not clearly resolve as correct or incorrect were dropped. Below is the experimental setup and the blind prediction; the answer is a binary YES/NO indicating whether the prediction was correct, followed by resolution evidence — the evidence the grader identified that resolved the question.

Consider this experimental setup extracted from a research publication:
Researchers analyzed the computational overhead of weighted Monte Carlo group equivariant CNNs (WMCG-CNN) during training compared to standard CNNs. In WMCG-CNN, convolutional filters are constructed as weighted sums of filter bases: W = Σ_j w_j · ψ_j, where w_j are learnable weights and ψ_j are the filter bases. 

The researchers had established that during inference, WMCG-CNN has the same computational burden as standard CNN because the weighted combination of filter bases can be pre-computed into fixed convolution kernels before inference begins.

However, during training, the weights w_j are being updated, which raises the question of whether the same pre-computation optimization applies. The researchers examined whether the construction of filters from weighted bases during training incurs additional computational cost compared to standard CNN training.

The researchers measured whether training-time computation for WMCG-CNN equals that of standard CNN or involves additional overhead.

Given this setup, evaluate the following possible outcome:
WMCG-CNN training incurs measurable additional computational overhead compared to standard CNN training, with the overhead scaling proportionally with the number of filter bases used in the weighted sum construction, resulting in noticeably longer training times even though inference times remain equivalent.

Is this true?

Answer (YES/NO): NO